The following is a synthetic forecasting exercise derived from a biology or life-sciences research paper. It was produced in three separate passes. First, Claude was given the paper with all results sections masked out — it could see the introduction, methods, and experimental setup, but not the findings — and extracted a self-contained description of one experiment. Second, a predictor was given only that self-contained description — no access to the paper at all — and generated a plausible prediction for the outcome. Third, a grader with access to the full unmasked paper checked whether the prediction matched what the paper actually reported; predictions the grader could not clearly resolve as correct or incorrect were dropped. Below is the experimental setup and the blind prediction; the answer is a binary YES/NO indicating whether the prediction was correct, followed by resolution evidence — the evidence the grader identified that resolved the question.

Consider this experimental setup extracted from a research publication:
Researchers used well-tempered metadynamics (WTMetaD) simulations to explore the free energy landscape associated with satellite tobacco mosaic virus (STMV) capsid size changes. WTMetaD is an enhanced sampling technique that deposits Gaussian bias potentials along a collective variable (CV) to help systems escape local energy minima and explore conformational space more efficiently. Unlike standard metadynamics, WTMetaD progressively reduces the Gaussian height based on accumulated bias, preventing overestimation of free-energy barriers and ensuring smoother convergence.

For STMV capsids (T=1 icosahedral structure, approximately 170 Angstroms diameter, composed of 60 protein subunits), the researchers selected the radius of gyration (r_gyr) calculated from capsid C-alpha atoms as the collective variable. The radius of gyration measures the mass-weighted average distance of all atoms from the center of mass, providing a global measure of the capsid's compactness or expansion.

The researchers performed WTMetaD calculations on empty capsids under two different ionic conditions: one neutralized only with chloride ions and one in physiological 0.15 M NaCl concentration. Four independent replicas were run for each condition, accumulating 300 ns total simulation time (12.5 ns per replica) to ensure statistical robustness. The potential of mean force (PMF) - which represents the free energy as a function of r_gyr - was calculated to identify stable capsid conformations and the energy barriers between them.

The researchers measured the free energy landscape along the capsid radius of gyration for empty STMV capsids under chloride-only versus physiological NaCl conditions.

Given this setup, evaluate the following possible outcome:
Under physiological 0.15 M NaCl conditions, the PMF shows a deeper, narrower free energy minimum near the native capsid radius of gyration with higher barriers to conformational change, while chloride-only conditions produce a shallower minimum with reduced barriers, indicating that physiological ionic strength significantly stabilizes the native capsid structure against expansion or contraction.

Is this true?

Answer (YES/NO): NO